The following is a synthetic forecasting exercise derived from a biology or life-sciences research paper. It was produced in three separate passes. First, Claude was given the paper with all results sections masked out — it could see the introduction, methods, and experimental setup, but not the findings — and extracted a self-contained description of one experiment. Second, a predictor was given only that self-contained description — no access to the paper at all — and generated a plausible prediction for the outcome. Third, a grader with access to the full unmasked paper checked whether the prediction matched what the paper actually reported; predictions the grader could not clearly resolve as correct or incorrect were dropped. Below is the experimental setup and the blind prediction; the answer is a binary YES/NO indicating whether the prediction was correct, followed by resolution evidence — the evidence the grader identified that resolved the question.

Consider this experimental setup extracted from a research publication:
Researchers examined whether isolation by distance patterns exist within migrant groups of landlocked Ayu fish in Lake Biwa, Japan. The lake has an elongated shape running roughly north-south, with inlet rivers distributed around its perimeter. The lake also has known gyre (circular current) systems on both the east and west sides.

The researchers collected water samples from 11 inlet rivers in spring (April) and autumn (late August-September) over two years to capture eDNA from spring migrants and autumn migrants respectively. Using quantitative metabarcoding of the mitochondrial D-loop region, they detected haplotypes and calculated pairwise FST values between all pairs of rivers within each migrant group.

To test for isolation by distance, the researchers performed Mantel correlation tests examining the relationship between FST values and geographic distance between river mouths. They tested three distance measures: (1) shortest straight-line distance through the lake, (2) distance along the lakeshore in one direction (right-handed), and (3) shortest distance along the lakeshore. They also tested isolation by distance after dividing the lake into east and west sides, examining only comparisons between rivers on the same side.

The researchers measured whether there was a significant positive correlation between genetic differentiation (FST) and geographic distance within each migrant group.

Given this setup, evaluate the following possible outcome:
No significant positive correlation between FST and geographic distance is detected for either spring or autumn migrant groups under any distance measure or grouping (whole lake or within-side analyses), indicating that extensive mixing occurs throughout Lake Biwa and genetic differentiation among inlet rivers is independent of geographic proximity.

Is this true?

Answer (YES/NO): NO